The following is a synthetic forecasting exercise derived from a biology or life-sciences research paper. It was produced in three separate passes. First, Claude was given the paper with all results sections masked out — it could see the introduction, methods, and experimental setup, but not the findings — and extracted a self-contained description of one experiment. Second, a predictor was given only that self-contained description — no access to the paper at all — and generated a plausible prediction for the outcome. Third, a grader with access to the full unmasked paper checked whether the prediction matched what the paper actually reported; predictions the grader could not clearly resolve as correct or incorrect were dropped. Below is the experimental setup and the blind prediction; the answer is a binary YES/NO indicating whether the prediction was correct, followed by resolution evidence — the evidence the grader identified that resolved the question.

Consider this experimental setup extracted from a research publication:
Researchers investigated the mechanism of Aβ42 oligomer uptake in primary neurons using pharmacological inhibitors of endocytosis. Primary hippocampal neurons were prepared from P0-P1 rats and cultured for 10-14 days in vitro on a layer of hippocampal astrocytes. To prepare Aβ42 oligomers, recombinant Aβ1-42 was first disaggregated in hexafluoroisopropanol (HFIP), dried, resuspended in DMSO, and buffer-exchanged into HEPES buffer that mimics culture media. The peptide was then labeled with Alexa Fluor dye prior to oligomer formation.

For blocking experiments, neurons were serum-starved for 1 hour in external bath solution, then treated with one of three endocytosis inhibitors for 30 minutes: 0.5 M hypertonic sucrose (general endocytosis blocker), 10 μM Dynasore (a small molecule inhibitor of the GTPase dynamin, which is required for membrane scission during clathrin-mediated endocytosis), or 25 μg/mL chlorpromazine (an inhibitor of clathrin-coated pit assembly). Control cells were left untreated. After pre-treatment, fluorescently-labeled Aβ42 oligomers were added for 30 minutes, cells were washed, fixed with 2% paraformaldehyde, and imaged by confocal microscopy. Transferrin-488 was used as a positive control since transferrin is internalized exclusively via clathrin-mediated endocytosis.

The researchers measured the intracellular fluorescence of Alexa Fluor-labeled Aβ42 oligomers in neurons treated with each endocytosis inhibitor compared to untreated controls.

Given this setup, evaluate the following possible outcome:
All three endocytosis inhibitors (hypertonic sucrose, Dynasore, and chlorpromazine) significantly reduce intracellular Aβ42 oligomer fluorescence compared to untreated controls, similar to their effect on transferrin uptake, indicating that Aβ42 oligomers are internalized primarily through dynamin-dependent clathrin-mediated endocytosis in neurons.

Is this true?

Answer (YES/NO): YES